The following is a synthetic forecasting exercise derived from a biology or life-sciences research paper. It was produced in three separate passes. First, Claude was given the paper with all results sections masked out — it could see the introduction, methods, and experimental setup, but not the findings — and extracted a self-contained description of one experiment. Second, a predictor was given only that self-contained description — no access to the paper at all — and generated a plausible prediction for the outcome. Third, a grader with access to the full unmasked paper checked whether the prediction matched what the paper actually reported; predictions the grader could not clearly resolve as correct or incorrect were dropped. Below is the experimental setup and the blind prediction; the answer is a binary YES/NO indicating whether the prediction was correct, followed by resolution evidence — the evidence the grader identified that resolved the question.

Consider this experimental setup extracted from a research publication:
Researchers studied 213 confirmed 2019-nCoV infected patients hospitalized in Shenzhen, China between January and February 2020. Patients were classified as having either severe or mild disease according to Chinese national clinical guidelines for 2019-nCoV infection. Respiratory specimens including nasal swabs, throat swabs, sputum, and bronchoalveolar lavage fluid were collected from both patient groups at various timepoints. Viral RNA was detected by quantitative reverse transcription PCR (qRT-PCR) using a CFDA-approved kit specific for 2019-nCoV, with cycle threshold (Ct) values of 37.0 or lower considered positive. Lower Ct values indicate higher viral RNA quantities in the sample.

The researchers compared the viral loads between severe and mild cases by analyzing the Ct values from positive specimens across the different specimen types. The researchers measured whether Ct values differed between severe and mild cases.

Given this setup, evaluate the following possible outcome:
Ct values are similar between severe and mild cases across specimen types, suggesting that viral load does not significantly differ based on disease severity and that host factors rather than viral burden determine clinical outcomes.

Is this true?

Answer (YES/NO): NO